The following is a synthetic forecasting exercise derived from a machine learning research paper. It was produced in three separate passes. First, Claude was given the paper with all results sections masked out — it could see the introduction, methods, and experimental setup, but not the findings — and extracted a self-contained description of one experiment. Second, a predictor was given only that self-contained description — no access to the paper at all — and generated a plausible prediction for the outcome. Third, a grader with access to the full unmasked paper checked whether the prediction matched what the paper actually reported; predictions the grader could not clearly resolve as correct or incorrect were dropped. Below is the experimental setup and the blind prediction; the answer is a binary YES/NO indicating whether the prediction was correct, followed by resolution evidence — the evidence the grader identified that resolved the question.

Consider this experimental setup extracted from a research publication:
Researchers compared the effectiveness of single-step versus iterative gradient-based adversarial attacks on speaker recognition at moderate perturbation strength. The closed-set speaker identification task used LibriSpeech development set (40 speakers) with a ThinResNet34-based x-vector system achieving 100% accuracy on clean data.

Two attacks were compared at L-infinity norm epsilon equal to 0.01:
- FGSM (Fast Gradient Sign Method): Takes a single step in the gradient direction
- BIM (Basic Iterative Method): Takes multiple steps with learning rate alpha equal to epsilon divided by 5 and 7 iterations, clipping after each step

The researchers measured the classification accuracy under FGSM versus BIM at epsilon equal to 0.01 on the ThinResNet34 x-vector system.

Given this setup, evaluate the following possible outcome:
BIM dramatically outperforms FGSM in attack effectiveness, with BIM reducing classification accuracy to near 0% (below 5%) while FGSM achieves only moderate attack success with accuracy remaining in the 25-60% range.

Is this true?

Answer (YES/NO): NO